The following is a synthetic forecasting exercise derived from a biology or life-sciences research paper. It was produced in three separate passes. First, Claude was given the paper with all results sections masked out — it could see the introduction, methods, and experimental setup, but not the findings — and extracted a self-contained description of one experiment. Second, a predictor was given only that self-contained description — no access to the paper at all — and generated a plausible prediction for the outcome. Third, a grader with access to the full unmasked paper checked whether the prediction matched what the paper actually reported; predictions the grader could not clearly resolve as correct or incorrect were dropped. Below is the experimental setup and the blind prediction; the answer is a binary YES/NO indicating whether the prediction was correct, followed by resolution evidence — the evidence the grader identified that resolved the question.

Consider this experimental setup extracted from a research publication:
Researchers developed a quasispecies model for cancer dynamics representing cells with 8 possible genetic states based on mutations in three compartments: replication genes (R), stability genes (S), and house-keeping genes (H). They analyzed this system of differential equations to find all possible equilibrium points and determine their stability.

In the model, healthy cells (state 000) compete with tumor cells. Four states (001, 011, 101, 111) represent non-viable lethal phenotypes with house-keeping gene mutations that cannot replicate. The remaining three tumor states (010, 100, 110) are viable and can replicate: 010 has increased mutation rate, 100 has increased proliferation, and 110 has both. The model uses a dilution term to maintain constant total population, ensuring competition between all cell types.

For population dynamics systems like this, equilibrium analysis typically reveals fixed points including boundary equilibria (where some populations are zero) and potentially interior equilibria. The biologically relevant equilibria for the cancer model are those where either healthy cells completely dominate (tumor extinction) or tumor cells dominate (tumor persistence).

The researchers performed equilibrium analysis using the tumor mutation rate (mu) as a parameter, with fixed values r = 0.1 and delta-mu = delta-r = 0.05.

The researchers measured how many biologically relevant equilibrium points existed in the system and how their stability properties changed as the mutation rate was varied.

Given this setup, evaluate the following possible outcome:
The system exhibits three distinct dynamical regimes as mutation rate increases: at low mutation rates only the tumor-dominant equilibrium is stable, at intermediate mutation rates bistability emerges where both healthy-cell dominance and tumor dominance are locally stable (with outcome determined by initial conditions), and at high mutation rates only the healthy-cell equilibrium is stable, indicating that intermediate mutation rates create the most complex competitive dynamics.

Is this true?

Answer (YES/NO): NO